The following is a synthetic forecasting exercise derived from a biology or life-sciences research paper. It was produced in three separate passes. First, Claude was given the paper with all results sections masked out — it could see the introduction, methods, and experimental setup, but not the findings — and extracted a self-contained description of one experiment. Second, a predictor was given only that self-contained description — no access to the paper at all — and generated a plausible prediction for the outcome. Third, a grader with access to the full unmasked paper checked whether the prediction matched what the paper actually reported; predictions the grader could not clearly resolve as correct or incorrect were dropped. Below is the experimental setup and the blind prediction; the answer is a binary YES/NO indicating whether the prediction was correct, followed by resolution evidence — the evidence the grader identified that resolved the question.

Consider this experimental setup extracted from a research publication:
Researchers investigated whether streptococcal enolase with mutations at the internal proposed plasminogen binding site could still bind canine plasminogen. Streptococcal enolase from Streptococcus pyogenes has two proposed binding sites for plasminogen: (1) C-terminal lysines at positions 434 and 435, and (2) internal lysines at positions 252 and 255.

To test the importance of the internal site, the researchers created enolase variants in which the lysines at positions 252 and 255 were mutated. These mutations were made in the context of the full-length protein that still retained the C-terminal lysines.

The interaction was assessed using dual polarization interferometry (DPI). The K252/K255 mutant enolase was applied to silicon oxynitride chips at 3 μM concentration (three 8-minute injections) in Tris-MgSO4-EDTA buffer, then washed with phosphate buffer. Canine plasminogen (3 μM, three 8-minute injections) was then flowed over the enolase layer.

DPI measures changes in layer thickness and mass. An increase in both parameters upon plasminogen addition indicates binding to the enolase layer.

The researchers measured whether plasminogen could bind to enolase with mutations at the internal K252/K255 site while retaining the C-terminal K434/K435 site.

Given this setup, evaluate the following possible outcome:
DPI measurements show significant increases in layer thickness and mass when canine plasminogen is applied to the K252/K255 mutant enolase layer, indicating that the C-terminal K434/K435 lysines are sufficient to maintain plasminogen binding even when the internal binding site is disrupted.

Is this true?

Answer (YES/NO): NO